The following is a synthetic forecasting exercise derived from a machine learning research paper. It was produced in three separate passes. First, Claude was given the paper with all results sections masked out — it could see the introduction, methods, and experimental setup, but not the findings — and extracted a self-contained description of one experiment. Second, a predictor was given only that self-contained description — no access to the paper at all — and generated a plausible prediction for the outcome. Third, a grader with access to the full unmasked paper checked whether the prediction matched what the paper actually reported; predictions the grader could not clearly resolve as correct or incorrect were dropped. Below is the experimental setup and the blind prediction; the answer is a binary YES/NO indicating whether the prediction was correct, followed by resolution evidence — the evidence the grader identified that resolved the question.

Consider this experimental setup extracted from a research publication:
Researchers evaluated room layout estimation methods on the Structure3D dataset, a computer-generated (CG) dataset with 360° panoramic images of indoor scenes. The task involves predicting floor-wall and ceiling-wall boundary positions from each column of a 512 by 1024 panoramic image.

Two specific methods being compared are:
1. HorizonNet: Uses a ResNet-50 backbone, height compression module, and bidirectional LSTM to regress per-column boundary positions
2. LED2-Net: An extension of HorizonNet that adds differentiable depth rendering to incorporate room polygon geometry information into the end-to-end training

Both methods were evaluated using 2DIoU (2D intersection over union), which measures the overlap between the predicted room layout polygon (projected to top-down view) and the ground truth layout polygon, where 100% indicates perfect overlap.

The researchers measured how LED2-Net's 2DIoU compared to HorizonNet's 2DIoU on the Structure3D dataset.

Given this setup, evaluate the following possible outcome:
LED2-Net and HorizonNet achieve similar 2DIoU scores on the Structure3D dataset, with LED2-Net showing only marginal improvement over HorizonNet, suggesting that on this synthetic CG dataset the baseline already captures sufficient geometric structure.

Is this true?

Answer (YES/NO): NO